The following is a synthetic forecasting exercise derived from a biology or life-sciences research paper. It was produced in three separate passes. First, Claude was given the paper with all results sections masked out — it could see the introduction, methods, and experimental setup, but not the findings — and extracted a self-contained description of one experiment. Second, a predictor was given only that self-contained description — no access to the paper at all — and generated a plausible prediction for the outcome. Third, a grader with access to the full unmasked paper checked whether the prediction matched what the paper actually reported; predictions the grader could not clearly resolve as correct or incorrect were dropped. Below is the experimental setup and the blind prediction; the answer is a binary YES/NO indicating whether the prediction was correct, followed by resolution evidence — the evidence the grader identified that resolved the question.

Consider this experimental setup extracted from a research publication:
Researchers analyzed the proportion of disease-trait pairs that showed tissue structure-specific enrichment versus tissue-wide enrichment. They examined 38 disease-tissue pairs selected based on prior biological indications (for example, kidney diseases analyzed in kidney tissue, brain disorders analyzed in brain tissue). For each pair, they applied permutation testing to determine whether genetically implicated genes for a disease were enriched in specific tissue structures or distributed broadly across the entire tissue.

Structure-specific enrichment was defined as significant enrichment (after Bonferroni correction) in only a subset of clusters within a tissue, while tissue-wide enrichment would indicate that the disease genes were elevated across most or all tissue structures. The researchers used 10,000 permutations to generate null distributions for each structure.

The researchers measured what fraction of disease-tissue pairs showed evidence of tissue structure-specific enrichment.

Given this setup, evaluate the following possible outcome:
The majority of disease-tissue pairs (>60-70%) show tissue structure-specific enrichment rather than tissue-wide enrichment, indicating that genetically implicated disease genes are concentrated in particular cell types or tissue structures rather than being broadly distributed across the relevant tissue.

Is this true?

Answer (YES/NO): NO